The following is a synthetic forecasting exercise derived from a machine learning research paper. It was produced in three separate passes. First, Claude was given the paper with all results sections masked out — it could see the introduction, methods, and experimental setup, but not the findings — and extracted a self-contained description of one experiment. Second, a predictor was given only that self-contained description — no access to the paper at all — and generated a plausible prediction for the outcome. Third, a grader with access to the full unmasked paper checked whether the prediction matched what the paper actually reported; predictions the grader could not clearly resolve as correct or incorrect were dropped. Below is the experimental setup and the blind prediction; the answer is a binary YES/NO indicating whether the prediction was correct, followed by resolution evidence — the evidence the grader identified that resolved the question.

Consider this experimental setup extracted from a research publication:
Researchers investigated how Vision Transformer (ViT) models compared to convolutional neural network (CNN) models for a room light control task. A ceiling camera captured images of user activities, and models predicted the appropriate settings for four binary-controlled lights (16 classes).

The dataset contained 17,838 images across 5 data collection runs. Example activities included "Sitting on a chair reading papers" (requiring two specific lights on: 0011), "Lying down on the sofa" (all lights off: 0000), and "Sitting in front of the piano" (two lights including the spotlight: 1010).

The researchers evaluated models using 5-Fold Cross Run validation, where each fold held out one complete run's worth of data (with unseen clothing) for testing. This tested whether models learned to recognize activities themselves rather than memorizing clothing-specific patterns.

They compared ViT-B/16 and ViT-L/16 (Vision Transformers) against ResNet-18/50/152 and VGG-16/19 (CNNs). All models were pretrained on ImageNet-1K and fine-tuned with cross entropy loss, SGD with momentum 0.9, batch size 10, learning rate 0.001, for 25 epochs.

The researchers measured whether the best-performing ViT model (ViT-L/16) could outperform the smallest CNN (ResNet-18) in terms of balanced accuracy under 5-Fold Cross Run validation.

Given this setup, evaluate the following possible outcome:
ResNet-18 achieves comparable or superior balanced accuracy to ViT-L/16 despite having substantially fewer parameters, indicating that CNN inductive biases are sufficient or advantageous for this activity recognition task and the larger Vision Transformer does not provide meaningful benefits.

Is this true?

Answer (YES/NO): YES